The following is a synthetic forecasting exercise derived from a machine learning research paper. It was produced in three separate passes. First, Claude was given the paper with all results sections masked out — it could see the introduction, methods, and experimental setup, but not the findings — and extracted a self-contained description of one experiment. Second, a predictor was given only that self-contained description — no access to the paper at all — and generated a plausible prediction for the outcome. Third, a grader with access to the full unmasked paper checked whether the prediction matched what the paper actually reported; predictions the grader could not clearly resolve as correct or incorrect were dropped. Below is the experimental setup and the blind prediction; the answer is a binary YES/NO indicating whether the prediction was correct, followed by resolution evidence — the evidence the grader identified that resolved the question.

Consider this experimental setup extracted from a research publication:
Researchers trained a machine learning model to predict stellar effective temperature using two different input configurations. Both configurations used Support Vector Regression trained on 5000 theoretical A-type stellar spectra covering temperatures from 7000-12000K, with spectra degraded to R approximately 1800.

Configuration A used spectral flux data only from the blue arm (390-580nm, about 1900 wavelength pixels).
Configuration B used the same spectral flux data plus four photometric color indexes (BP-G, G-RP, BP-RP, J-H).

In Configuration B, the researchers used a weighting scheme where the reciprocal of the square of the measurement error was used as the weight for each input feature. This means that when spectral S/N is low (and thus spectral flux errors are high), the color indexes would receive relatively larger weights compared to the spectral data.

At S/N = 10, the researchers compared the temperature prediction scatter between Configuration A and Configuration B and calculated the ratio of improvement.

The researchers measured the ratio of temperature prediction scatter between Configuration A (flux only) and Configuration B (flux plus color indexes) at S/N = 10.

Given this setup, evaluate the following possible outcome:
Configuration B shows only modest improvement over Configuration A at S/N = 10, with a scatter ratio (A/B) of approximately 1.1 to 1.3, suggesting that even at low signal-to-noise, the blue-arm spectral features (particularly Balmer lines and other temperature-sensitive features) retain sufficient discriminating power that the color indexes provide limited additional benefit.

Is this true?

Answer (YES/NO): NO